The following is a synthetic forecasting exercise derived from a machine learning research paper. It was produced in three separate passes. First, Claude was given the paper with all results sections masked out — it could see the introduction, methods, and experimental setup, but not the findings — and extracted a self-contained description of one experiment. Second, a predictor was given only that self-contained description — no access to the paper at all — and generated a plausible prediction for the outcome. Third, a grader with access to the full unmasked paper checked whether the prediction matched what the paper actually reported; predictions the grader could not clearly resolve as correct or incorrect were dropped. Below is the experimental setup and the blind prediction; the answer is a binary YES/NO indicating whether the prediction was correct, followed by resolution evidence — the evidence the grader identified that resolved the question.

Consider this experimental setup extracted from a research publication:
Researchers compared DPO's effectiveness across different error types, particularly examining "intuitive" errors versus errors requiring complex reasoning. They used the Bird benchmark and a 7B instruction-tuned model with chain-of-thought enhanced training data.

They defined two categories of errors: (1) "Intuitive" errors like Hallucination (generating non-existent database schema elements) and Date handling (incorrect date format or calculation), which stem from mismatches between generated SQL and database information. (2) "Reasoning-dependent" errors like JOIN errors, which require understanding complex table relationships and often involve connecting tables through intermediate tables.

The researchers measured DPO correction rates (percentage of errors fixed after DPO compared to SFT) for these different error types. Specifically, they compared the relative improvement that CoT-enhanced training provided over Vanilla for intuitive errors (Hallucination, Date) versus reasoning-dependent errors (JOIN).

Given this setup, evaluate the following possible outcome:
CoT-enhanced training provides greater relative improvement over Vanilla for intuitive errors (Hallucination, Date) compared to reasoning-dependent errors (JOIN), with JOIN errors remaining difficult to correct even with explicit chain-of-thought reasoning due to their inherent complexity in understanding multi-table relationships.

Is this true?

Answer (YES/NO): NO